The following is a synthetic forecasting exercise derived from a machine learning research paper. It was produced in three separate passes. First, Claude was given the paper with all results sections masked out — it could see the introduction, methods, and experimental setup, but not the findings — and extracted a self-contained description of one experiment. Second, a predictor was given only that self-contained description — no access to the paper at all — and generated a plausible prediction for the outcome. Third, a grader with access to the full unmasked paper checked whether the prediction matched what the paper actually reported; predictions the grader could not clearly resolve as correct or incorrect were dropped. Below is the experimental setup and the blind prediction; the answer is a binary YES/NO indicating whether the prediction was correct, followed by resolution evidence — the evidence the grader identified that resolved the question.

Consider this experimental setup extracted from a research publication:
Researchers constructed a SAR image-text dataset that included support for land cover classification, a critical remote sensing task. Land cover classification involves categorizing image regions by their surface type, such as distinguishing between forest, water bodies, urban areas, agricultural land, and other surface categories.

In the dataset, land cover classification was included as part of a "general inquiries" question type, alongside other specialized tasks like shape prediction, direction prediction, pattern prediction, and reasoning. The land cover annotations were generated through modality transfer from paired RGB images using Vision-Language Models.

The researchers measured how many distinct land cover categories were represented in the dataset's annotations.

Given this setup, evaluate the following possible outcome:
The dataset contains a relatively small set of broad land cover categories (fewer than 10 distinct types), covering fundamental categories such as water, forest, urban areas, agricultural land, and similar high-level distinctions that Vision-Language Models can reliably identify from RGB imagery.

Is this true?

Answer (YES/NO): NO